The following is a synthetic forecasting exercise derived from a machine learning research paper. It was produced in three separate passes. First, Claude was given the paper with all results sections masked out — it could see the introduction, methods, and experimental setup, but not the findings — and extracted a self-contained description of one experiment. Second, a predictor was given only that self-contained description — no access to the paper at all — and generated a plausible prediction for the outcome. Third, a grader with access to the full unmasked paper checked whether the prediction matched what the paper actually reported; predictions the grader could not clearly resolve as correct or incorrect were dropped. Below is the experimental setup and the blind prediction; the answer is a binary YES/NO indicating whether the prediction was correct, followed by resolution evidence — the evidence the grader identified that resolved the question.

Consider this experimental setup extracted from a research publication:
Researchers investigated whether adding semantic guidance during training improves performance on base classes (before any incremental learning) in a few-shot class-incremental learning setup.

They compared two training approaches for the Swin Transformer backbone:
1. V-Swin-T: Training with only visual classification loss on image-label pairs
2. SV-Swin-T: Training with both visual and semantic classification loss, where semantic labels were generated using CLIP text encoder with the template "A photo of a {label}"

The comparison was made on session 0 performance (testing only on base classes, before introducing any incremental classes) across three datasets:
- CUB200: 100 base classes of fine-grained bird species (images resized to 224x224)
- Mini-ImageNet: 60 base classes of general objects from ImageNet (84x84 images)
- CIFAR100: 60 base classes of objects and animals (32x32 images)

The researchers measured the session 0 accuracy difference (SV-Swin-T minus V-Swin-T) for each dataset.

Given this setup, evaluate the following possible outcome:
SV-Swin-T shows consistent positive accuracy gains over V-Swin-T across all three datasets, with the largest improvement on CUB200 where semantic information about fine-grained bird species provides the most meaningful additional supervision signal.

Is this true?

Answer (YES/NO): NO